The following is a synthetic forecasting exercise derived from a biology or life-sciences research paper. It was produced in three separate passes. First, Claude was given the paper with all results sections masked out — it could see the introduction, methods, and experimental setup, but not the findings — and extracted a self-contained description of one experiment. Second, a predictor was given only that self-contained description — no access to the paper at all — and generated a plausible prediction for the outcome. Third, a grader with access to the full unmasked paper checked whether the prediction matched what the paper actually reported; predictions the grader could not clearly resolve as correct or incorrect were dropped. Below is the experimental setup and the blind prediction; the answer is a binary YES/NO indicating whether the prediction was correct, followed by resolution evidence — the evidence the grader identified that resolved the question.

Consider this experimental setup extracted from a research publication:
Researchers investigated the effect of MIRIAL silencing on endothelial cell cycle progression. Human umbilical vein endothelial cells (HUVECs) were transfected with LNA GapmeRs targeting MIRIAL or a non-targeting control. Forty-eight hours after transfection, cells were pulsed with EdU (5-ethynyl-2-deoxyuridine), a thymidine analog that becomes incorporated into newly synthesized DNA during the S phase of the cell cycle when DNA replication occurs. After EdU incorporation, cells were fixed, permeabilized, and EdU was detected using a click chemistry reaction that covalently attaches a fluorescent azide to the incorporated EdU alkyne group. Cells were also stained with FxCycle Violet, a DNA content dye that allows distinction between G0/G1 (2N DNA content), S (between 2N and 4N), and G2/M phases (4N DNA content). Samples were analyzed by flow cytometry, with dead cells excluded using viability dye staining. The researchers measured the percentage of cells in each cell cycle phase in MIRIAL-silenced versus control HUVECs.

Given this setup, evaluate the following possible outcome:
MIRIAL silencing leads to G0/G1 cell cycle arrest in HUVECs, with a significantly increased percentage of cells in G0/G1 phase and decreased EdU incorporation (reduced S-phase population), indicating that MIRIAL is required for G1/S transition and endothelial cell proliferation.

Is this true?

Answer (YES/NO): YES